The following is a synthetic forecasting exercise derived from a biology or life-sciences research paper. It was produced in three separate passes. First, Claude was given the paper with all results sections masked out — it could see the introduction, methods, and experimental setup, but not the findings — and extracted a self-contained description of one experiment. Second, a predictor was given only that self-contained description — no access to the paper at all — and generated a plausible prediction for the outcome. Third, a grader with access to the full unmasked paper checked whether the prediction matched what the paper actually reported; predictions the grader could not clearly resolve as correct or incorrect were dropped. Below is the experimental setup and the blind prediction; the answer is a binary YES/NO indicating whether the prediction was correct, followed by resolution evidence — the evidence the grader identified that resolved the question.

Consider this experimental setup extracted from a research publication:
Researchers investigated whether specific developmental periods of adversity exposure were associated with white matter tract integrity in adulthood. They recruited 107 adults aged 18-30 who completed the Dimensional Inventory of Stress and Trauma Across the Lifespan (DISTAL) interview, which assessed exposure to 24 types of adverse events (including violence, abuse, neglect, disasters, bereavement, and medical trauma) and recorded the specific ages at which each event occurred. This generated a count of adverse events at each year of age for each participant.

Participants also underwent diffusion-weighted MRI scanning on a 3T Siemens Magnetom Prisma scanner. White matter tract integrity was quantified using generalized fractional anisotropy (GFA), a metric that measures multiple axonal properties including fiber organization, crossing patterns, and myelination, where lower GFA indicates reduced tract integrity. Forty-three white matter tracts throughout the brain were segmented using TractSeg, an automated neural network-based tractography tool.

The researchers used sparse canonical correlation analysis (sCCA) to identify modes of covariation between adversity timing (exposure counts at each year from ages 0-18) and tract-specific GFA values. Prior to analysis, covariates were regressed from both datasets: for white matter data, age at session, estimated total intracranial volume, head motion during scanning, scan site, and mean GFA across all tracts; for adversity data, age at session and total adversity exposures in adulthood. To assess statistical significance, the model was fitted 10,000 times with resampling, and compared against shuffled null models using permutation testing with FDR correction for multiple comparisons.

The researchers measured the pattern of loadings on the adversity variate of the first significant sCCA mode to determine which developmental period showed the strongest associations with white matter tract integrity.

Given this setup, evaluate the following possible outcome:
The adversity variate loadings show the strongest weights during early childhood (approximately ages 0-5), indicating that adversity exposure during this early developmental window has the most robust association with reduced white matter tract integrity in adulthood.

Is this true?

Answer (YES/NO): NO